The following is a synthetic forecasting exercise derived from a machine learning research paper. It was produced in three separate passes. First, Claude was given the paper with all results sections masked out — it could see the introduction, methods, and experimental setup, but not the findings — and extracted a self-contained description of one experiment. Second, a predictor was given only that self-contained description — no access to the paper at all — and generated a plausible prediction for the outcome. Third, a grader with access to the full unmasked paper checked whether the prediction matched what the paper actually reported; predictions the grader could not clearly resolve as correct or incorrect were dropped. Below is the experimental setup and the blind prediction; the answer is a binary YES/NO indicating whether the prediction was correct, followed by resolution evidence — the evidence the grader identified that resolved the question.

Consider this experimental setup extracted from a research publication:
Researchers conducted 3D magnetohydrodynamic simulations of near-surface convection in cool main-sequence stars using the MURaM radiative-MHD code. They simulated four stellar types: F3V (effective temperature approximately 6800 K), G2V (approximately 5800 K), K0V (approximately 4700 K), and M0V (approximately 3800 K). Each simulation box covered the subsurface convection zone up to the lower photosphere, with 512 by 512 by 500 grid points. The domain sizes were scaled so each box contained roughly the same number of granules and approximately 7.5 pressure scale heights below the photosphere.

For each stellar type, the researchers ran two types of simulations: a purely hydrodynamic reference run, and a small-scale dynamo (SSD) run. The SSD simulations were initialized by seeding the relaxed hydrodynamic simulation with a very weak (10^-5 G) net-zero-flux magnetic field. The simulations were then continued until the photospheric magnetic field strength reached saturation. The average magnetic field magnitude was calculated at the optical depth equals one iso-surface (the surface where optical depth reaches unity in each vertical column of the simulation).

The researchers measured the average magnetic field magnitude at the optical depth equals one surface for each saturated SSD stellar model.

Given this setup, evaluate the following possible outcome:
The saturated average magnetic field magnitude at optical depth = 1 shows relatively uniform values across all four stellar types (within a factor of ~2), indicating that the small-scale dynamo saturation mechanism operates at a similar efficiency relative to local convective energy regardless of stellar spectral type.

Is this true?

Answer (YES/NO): NO